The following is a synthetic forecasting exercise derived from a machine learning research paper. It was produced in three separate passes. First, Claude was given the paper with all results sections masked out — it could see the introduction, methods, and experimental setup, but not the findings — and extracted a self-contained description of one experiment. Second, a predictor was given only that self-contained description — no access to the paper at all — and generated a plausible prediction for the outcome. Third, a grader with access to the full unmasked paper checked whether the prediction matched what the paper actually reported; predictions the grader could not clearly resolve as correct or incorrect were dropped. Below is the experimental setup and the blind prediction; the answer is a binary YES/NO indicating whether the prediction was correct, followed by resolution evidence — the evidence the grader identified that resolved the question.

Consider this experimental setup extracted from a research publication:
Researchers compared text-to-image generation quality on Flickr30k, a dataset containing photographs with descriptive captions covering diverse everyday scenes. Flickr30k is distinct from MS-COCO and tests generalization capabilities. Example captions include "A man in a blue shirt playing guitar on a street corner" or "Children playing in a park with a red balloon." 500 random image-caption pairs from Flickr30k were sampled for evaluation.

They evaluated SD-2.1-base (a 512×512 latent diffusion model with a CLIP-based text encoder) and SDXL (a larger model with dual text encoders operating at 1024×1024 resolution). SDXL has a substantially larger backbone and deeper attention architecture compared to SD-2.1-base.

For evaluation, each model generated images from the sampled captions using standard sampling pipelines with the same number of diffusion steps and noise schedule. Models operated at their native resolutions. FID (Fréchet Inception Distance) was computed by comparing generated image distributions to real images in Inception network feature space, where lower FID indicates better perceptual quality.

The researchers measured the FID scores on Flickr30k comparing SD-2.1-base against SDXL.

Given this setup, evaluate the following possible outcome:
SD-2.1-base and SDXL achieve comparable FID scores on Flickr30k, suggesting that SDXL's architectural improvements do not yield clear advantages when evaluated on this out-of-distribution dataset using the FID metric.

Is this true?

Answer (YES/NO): NO